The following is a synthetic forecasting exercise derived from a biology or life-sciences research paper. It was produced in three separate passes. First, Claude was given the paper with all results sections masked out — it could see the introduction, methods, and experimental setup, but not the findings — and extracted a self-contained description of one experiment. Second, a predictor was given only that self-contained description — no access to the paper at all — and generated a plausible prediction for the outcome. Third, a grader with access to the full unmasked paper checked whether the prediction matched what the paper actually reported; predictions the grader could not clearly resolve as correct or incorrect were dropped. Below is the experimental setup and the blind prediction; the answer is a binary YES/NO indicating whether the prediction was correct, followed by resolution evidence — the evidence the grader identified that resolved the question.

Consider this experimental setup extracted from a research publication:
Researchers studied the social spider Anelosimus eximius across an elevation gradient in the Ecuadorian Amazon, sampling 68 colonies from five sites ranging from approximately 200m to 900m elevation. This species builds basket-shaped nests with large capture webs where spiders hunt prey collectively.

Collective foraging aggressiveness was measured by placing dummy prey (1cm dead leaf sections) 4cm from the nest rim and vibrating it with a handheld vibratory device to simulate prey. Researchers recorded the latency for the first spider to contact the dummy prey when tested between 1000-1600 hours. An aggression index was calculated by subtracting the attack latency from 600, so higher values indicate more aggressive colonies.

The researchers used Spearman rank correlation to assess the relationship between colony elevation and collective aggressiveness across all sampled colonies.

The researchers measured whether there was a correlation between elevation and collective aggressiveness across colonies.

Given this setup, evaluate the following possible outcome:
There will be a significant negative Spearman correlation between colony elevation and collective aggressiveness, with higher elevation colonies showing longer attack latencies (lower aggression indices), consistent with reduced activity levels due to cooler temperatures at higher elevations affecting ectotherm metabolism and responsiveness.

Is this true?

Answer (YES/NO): YES